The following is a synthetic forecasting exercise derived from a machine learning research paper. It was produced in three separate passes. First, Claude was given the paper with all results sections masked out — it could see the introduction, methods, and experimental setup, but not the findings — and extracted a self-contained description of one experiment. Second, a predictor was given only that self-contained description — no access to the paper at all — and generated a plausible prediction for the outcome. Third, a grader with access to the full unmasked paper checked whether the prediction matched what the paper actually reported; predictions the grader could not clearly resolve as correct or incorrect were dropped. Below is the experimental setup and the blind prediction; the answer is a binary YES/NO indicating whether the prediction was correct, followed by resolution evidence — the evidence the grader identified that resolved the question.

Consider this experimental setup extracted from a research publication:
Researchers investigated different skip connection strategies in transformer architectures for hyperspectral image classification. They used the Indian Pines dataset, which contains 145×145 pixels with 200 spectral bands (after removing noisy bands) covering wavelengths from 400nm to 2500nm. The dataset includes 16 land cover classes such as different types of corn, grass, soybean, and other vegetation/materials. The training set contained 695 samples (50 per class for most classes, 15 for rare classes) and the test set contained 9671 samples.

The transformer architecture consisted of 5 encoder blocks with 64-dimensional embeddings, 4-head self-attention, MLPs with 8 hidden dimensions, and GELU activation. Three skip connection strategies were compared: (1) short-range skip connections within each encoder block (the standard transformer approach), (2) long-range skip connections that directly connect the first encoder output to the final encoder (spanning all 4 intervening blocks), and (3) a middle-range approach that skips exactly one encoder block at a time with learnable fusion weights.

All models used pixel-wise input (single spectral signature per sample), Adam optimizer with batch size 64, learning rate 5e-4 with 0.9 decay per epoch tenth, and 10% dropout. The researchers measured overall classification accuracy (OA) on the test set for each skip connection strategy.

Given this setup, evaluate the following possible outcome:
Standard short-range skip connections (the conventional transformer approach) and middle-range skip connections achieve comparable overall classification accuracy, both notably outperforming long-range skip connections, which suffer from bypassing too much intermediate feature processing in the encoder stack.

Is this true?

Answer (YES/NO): NO